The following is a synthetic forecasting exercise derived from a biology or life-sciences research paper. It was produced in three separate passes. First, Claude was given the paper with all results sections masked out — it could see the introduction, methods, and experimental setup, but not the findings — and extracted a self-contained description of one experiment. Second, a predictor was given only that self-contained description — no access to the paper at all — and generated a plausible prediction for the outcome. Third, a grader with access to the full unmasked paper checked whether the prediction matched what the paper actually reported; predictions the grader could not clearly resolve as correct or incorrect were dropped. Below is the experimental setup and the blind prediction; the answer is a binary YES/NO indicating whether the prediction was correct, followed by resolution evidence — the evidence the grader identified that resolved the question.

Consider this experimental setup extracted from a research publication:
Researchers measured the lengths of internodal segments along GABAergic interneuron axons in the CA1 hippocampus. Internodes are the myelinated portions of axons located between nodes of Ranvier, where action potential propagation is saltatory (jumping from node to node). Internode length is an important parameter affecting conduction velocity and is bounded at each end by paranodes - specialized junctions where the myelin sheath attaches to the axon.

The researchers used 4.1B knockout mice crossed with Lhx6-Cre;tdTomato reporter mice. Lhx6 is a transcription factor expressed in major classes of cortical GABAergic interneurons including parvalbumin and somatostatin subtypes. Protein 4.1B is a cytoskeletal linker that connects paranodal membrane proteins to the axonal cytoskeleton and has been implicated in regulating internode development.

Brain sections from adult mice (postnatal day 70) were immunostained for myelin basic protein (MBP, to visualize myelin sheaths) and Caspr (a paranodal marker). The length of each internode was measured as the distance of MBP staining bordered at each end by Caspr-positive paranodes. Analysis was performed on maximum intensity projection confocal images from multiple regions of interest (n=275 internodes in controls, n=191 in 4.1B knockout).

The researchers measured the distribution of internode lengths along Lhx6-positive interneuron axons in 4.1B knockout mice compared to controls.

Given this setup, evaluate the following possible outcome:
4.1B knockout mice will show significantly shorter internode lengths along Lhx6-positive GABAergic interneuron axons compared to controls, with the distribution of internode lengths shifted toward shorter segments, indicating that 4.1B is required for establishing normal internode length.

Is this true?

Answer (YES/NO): YES